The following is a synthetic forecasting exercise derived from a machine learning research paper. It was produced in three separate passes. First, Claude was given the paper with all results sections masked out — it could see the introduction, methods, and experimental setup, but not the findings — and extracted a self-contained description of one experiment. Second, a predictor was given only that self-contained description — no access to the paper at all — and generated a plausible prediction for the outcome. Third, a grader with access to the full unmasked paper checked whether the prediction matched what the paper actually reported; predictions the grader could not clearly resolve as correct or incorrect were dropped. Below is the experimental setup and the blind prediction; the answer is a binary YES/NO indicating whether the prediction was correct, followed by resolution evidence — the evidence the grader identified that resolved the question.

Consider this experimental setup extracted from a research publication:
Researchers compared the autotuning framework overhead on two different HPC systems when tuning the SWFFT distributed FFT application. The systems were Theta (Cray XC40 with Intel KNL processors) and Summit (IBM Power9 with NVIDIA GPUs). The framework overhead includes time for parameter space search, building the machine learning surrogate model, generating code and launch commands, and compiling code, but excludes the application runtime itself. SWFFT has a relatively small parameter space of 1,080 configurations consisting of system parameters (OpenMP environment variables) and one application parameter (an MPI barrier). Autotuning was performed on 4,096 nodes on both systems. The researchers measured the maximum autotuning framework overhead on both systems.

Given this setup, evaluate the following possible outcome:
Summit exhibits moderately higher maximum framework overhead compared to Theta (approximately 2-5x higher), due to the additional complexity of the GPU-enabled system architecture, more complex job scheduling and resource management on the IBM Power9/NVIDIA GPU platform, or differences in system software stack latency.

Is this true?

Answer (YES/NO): NO